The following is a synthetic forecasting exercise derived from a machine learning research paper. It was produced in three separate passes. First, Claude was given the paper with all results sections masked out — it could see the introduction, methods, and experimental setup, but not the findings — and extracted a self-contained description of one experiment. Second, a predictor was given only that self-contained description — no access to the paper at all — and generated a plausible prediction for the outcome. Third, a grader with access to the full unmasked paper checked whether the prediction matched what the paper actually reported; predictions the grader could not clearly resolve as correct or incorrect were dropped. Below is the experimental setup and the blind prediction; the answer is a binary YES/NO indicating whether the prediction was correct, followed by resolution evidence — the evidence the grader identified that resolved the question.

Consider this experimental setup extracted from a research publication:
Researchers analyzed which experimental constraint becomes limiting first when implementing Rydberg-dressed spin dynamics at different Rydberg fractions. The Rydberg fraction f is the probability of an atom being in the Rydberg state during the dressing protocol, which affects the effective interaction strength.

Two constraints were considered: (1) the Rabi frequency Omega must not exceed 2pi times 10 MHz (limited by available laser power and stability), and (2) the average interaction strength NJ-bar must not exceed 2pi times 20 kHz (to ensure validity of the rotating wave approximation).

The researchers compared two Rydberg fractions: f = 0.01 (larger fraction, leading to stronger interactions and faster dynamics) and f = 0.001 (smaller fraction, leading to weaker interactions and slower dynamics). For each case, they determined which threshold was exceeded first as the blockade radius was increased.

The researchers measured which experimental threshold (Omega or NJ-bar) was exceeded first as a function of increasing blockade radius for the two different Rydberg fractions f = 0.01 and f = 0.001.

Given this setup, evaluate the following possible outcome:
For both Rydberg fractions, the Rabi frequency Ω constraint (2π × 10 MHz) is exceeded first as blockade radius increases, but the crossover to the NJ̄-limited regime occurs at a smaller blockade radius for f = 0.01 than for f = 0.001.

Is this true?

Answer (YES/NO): NO